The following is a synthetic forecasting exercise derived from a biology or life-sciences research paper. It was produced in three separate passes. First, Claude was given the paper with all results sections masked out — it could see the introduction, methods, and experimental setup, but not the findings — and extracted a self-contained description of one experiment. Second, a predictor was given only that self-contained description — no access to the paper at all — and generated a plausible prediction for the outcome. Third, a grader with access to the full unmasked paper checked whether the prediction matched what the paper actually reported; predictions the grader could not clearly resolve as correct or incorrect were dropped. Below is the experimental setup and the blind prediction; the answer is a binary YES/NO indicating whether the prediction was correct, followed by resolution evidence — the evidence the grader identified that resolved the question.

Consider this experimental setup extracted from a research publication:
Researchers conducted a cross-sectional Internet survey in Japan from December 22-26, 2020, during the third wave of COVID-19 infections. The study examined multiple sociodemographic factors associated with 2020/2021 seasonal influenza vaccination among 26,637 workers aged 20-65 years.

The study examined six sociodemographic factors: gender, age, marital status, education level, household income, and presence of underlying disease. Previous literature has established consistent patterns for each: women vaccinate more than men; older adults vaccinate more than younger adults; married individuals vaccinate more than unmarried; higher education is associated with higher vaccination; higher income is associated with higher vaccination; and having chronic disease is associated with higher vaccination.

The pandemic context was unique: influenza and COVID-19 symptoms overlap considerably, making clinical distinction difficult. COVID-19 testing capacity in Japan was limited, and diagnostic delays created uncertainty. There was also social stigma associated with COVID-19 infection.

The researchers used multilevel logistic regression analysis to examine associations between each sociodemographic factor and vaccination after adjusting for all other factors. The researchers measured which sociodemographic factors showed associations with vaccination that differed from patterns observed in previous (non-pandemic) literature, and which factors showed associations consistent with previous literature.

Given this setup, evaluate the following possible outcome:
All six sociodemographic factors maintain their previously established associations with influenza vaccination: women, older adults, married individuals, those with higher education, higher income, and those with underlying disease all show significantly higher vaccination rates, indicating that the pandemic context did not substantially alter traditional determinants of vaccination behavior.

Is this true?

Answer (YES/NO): NO